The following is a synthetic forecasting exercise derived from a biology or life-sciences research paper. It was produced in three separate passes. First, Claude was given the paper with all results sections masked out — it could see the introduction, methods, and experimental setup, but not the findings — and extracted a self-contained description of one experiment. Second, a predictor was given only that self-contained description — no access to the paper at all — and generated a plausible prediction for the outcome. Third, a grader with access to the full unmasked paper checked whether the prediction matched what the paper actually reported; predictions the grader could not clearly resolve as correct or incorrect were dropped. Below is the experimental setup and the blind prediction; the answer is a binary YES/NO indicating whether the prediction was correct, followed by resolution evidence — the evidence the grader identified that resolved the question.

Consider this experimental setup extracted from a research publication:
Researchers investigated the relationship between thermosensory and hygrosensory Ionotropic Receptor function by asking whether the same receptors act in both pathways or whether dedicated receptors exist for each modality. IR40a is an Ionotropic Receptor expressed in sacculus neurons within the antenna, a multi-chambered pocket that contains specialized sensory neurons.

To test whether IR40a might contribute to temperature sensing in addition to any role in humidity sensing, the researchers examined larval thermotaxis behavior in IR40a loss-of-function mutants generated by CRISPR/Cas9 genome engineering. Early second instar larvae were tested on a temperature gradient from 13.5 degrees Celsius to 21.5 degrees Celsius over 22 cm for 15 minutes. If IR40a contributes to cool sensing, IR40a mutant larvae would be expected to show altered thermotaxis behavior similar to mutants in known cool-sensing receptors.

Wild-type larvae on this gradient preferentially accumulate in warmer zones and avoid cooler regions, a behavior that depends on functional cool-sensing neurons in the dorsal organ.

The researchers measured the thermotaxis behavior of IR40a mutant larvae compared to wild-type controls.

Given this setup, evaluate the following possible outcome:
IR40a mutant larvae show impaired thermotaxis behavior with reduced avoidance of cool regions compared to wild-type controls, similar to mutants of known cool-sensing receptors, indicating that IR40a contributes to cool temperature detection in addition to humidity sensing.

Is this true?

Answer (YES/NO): NO